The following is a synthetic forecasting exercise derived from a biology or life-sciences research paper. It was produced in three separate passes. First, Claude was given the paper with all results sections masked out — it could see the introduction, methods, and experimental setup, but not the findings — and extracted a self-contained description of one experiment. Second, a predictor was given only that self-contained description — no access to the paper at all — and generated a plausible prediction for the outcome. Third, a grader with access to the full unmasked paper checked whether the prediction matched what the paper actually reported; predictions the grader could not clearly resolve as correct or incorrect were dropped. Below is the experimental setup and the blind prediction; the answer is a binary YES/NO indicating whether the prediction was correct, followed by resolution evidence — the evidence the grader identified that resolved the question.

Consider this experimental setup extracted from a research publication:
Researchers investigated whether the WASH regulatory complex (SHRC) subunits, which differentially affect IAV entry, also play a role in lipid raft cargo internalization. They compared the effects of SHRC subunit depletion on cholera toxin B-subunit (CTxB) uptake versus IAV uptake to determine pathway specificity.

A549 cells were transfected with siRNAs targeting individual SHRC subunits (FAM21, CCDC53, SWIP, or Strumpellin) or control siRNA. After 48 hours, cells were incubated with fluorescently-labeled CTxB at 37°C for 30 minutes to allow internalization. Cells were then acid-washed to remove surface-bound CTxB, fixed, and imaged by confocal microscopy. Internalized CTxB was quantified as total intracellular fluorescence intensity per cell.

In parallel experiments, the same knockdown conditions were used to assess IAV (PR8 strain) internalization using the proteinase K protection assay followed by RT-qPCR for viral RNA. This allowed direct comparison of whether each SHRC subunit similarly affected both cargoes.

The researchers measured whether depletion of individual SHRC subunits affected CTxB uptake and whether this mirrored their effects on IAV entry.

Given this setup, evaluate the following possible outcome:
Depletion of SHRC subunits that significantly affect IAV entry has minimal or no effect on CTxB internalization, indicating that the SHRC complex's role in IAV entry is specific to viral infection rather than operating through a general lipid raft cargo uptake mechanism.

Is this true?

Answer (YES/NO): YES